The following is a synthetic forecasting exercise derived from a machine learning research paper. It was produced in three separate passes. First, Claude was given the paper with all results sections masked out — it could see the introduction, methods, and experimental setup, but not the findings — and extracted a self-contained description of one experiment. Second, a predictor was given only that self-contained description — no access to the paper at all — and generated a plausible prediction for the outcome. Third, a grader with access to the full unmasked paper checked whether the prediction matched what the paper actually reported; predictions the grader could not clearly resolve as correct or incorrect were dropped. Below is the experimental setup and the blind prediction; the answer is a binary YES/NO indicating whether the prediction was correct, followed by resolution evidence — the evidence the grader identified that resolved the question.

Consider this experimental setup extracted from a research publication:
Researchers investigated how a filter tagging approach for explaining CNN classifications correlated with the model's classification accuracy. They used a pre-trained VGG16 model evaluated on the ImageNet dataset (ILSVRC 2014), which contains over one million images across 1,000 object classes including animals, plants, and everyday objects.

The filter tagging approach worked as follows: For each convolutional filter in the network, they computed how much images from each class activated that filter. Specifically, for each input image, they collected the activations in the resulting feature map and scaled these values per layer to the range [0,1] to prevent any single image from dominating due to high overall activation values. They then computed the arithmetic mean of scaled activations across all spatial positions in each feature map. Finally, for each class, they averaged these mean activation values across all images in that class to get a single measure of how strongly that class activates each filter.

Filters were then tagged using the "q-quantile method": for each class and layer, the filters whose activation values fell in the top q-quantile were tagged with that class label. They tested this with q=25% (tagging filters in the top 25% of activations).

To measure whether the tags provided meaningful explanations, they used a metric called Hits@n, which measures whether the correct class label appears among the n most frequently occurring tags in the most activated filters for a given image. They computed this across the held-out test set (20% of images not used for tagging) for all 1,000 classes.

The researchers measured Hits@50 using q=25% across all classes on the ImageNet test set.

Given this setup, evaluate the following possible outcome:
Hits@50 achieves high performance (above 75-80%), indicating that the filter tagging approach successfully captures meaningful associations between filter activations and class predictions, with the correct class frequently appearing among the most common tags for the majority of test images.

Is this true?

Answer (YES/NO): YES